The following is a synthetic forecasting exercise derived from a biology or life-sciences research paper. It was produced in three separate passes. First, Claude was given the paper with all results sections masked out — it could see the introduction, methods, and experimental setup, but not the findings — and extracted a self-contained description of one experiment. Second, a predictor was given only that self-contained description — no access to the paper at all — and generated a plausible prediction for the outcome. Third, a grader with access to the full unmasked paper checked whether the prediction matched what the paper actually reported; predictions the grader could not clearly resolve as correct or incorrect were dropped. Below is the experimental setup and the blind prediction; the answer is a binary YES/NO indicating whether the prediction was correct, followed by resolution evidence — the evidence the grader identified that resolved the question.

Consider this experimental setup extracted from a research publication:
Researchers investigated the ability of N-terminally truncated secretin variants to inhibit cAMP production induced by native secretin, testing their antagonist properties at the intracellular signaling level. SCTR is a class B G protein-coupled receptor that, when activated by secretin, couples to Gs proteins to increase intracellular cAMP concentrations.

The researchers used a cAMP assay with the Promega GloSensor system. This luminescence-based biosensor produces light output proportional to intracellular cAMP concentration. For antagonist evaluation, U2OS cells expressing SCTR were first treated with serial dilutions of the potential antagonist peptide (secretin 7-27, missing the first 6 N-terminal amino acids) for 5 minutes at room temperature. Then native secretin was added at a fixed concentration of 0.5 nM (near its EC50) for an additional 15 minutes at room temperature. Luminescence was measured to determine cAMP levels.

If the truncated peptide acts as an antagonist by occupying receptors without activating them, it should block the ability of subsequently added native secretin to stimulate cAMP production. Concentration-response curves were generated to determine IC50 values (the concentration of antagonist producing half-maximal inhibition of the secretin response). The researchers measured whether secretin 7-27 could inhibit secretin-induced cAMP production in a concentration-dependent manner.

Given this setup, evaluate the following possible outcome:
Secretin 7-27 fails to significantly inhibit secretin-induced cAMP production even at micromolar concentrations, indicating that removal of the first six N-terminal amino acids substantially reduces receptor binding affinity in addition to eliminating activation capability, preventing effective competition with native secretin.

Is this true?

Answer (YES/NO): NO